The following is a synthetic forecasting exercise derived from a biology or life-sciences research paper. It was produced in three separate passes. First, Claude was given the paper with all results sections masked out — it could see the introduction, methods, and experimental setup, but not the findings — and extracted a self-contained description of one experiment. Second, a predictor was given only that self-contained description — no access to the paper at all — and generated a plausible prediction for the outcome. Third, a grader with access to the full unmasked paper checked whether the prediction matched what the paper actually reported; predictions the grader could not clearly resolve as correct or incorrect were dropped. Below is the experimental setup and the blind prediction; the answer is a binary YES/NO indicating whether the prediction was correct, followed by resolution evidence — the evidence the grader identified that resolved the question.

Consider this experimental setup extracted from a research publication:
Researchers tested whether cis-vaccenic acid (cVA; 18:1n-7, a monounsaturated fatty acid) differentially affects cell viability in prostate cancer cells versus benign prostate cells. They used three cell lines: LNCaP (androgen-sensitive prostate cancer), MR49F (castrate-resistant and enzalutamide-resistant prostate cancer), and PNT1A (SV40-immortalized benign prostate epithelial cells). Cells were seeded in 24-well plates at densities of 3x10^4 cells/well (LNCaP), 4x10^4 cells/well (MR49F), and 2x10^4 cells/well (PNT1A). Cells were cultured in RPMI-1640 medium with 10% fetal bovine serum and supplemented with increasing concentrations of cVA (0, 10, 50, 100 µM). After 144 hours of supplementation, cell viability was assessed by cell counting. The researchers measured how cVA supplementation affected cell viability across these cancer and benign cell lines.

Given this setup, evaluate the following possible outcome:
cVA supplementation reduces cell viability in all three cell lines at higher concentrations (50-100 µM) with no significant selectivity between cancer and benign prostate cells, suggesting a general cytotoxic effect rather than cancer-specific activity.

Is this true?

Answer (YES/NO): NO